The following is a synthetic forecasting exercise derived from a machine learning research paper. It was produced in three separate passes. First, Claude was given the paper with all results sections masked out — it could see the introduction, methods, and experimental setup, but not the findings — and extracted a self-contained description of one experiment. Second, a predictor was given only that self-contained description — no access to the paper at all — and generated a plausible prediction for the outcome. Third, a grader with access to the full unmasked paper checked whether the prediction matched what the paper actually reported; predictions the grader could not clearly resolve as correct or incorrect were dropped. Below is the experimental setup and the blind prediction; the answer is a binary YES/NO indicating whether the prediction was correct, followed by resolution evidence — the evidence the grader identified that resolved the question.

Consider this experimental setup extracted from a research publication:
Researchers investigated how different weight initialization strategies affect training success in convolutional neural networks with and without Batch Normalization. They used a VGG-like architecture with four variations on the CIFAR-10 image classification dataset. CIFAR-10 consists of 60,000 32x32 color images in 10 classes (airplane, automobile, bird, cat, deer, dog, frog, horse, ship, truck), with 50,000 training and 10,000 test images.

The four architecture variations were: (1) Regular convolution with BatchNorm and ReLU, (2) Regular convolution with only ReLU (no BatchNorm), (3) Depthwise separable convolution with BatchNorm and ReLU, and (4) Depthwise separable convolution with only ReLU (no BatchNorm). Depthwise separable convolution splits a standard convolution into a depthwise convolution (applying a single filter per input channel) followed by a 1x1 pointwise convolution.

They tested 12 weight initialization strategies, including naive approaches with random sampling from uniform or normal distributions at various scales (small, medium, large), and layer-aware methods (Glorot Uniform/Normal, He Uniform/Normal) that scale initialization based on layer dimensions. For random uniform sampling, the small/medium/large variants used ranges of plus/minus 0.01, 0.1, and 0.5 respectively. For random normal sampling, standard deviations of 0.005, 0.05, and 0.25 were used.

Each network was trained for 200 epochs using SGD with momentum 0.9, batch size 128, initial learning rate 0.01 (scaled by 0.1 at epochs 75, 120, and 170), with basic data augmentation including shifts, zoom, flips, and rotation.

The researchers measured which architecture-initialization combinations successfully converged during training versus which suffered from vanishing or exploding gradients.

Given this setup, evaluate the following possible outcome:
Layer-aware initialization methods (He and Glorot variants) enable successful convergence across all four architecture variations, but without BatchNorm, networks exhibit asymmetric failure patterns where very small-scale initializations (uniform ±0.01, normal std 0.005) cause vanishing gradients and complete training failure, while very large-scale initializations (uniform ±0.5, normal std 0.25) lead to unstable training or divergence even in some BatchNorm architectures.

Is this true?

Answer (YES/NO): NO